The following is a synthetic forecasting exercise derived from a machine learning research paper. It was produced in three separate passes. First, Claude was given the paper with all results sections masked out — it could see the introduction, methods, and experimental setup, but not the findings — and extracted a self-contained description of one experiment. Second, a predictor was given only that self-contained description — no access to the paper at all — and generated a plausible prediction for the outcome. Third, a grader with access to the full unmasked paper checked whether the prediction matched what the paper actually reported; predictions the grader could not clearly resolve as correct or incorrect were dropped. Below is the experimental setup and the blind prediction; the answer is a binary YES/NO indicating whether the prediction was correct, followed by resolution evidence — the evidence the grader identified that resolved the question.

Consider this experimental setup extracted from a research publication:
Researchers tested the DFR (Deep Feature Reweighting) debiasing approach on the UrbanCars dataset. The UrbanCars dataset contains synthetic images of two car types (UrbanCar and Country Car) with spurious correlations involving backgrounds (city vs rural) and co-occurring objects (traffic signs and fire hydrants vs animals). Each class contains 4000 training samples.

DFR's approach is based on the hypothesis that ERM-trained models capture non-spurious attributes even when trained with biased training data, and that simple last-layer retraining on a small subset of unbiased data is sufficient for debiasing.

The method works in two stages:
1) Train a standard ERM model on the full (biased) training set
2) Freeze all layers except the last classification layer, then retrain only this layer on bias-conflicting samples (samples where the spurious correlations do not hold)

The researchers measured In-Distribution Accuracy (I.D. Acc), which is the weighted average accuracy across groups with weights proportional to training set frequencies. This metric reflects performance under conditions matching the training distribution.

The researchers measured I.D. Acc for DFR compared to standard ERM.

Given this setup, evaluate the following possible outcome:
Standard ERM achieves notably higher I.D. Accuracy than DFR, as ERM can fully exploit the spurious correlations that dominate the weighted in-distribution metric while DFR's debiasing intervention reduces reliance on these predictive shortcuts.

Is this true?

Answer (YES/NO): YES